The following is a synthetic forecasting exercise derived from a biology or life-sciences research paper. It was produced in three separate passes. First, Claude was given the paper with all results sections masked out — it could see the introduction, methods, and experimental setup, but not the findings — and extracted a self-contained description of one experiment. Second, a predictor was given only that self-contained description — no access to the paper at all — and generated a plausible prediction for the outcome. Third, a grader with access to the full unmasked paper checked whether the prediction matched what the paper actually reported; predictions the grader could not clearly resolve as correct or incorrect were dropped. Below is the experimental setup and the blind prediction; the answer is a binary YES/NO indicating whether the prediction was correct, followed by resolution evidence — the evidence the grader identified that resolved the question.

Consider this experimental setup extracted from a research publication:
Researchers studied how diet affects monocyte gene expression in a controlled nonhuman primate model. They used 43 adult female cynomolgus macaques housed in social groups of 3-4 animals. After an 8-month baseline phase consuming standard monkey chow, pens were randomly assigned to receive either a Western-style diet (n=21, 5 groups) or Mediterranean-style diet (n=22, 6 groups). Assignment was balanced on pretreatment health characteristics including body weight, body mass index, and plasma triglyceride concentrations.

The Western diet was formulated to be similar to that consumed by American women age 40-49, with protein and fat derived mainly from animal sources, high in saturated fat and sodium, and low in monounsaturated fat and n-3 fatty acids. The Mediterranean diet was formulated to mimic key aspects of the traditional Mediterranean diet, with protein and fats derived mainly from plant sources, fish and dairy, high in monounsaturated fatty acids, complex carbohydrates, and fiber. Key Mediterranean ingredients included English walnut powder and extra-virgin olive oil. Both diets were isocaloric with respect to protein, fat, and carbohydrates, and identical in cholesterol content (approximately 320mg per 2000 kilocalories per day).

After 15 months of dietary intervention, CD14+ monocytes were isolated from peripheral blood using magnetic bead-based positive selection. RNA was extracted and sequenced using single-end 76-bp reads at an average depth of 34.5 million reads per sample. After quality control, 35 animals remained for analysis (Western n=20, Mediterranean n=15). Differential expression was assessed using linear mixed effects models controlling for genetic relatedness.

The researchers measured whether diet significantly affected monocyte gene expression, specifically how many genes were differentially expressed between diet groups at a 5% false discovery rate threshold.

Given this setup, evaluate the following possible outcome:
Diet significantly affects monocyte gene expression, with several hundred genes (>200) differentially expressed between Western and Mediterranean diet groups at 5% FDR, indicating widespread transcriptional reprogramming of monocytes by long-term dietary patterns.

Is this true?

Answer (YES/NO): YES